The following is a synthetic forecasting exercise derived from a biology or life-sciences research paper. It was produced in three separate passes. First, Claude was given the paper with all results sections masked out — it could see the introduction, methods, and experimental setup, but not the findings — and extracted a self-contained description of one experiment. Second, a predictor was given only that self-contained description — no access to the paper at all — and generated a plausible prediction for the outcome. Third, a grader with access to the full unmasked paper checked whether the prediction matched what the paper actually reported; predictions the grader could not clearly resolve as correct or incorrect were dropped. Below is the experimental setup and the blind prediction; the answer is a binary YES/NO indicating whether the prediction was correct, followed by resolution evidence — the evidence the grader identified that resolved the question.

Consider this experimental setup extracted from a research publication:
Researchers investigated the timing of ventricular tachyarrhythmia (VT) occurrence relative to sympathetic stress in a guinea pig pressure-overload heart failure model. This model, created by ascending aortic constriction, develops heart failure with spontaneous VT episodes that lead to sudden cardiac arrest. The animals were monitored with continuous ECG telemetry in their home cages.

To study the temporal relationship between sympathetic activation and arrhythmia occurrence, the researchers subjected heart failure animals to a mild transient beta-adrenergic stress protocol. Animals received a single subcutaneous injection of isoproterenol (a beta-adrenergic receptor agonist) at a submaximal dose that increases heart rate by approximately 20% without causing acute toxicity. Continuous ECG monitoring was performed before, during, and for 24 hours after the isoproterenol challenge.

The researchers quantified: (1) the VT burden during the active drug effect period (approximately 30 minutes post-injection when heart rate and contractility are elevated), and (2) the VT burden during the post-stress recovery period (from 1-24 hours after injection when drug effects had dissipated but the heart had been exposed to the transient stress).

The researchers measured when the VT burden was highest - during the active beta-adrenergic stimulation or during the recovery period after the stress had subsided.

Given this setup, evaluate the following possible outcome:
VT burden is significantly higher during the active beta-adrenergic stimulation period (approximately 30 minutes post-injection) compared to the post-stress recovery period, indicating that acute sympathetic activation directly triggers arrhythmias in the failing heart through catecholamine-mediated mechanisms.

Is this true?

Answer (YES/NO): NO